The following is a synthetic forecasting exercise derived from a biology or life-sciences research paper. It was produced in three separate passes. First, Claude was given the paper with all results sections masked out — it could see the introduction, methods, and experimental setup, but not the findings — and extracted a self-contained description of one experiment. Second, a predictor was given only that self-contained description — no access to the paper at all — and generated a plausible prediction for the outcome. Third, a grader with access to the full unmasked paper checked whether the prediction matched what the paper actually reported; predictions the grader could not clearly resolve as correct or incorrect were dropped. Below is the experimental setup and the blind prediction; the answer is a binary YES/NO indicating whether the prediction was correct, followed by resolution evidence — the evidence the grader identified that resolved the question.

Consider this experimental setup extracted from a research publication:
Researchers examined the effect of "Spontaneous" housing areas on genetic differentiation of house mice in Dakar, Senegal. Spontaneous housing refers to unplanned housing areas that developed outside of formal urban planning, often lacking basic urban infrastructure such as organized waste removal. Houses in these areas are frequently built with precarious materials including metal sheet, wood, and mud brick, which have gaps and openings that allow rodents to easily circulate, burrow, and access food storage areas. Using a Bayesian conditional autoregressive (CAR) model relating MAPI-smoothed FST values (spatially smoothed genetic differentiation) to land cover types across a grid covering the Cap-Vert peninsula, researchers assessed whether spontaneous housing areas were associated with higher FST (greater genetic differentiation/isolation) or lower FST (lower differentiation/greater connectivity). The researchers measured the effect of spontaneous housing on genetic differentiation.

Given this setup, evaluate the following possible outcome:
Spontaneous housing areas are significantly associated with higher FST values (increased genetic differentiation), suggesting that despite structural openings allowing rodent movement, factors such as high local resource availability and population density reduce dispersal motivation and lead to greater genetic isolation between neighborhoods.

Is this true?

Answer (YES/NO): NO